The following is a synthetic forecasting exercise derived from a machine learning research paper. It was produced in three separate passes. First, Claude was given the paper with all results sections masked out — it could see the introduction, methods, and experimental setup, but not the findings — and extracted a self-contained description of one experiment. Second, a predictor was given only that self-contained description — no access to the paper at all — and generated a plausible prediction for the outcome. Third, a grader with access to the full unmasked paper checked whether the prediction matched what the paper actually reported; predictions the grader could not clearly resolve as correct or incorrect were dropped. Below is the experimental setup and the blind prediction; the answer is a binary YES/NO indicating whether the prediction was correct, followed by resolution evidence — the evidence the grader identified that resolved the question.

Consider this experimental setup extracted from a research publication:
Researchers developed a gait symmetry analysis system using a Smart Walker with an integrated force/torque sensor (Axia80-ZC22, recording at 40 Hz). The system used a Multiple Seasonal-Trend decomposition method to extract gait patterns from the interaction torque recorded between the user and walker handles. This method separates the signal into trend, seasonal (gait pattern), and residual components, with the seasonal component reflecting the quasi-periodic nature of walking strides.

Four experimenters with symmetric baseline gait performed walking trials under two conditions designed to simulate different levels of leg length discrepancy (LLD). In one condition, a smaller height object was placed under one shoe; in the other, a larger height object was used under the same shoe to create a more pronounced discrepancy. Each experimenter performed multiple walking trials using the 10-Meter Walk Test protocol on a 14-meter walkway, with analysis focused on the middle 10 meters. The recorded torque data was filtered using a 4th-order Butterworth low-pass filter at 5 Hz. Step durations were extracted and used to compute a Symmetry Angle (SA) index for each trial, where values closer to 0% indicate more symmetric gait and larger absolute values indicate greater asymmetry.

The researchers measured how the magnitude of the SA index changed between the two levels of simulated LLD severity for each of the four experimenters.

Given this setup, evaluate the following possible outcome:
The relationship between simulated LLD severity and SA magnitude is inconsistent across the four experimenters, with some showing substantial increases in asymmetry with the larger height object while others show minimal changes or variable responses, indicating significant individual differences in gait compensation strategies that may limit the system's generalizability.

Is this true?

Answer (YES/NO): NO